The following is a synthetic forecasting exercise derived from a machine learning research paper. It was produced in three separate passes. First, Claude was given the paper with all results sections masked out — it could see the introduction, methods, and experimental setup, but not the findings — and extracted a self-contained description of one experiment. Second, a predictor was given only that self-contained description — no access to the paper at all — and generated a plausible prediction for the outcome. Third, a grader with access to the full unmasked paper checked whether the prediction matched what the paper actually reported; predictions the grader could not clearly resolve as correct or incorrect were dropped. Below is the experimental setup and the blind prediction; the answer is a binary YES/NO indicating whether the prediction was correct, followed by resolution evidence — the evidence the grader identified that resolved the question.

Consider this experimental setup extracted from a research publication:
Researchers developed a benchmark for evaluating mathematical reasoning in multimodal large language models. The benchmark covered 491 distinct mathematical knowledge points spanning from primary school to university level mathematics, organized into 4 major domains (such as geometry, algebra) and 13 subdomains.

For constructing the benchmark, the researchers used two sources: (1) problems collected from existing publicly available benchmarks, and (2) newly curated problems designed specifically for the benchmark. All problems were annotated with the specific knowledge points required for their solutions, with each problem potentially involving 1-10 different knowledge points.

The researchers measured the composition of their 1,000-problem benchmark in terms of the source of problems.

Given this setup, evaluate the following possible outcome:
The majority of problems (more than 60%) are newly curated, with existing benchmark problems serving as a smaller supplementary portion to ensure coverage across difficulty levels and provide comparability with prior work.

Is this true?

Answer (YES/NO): NO